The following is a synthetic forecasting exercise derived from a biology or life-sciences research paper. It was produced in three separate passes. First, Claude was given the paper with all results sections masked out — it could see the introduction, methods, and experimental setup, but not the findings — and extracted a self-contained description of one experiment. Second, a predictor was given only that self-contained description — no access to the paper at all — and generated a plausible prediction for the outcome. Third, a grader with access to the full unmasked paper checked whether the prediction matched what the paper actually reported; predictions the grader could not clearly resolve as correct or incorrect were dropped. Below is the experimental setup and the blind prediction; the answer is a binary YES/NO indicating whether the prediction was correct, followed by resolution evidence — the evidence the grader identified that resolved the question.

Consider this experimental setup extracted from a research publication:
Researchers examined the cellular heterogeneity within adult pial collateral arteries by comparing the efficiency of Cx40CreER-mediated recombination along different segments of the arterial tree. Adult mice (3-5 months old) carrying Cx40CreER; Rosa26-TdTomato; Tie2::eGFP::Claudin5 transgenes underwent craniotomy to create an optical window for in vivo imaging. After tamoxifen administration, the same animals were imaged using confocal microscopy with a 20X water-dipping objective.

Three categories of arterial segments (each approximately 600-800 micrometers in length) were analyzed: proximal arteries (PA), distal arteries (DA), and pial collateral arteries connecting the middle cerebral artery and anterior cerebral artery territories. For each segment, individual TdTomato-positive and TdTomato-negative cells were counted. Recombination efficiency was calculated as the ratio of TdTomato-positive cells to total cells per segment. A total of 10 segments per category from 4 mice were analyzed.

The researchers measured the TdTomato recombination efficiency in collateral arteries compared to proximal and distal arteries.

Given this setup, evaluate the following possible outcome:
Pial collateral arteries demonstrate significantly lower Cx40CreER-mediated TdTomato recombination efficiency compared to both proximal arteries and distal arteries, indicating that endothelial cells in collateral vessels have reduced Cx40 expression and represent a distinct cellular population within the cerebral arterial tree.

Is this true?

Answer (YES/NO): YES